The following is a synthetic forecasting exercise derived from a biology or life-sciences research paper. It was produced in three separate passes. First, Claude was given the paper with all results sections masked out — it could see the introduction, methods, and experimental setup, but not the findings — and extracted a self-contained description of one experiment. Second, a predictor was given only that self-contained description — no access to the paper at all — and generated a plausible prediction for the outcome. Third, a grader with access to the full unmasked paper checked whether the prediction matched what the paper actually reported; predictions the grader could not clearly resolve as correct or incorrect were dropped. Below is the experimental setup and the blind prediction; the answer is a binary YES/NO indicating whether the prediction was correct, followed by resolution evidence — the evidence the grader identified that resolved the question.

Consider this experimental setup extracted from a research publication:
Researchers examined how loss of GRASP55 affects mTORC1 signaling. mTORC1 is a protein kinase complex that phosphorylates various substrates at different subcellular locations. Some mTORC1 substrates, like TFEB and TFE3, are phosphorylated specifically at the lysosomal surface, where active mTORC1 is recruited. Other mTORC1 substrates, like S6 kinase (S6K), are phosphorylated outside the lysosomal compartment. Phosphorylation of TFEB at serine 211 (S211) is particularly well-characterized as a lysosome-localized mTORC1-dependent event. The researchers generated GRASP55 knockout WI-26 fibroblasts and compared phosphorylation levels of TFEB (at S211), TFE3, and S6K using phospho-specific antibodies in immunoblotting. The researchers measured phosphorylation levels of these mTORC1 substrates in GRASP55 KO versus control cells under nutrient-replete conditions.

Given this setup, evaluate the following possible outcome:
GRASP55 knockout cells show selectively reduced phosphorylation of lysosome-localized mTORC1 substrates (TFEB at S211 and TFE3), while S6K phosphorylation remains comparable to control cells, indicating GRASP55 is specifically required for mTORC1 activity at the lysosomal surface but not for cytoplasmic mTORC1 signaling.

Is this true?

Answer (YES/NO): NO